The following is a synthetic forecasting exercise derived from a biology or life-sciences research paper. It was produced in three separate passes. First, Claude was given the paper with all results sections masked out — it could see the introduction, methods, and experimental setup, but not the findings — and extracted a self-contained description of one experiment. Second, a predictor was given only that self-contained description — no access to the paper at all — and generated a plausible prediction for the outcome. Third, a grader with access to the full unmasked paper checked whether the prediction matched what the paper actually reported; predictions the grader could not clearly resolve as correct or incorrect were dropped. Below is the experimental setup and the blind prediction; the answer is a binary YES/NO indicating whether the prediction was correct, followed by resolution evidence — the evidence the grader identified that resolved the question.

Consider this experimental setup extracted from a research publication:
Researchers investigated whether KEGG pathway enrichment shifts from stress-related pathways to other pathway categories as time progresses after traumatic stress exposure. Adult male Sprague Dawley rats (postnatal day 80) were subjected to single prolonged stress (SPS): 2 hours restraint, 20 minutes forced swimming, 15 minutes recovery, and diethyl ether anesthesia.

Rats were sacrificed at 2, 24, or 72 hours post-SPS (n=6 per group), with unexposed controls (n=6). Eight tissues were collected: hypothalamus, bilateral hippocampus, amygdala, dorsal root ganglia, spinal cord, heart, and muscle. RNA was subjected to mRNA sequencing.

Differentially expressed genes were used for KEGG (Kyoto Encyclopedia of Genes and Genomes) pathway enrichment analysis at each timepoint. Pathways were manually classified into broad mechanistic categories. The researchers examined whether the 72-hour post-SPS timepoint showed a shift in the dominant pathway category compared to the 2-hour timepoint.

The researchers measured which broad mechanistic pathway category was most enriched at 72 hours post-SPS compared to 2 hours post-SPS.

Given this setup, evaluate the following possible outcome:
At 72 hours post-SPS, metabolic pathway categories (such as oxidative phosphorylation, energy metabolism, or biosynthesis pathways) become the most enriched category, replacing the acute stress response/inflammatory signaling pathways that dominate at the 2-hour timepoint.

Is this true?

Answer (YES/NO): NO